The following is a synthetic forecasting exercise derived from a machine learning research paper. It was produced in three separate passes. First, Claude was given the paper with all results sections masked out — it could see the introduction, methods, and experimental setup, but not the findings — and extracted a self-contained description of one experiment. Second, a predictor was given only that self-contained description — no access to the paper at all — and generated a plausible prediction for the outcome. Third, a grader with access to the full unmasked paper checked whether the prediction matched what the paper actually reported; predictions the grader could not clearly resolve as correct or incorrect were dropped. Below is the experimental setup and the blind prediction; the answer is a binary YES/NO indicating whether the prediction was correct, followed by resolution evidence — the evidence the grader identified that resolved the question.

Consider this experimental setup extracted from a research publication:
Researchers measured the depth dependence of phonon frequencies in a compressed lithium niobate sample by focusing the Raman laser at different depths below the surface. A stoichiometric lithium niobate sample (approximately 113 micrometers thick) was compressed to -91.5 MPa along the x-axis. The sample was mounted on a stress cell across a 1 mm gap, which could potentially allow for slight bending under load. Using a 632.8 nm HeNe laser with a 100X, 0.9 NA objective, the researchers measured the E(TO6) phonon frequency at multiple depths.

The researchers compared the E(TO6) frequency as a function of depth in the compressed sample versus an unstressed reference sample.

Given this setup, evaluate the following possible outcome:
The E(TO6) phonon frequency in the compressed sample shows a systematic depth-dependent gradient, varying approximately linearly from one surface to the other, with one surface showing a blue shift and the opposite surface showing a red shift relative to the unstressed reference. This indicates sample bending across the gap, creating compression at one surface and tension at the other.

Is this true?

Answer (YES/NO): NO